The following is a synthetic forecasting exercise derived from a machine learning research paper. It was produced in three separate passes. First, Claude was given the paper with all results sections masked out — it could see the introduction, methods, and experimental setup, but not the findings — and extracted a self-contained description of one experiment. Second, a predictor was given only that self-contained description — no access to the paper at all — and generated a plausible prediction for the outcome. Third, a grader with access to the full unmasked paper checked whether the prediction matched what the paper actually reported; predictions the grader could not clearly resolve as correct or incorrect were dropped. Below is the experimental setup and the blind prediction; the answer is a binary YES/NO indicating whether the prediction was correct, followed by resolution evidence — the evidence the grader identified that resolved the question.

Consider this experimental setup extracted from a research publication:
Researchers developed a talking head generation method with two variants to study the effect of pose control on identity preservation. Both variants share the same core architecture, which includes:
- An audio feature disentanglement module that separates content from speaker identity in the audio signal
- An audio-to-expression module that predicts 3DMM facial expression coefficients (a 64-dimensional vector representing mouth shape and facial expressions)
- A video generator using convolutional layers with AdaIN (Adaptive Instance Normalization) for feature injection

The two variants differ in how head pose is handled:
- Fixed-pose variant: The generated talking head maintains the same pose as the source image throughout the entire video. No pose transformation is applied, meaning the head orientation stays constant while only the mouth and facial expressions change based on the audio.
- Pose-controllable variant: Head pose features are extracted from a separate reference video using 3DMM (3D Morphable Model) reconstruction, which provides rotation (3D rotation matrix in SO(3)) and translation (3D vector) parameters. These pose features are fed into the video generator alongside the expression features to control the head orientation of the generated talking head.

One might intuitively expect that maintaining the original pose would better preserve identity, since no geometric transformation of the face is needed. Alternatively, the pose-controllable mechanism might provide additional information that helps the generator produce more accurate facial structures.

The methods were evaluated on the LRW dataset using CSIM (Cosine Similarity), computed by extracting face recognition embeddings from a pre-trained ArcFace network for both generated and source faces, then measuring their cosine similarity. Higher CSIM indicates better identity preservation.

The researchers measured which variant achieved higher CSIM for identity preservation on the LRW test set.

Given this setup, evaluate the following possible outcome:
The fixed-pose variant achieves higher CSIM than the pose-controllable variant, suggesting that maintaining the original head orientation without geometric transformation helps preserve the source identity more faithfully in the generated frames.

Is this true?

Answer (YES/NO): NO